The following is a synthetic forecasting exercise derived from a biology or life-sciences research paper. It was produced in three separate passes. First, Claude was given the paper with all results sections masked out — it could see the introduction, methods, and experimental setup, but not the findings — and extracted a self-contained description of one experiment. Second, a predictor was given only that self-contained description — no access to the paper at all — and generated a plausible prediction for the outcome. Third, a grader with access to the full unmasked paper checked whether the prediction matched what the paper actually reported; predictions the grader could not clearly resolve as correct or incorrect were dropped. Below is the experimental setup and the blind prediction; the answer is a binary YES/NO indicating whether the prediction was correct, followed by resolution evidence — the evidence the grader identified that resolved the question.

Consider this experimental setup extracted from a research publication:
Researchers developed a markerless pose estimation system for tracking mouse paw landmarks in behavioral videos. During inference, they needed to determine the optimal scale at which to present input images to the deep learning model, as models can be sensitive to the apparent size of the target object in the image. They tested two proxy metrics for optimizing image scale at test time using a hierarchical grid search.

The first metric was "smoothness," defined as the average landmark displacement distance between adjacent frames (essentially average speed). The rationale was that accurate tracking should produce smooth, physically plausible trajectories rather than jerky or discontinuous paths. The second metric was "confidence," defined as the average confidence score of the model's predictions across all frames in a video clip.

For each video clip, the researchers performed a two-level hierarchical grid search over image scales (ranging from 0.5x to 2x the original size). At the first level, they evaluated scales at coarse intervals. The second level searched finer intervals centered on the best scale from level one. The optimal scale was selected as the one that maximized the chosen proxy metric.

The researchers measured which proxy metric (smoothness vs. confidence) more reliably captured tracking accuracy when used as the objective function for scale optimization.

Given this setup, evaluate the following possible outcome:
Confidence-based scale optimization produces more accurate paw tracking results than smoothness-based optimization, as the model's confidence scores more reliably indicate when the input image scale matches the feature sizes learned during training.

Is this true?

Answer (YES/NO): YES